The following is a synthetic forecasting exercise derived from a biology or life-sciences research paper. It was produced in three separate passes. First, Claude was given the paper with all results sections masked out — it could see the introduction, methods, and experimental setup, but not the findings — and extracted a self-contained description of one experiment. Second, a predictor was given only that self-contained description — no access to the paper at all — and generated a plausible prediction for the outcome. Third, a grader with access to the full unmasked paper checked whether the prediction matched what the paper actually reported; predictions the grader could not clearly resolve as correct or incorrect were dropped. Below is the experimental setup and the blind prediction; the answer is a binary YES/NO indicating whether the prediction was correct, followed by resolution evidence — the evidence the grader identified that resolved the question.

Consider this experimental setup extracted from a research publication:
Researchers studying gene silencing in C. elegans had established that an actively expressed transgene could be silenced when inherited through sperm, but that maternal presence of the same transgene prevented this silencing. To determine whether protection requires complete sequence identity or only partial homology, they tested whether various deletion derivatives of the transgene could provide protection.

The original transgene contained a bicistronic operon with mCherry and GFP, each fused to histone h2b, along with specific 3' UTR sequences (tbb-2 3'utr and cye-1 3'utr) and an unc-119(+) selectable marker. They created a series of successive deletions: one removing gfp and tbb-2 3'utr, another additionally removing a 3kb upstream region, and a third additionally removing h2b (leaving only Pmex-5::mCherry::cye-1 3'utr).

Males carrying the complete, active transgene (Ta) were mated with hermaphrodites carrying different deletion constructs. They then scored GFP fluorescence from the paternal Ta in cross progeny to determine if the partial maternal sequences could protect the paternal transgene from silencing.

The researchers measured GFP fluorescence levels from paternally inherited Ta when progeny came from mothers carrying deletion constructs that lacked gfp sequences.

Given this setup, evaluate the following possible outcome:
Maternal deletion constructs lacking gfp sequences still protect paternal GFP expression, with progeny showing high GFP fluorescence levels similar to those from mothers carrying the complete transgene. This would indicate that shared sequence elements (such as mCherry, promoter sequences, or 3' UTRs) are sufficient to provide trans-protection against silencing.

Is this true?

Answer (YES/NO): YES